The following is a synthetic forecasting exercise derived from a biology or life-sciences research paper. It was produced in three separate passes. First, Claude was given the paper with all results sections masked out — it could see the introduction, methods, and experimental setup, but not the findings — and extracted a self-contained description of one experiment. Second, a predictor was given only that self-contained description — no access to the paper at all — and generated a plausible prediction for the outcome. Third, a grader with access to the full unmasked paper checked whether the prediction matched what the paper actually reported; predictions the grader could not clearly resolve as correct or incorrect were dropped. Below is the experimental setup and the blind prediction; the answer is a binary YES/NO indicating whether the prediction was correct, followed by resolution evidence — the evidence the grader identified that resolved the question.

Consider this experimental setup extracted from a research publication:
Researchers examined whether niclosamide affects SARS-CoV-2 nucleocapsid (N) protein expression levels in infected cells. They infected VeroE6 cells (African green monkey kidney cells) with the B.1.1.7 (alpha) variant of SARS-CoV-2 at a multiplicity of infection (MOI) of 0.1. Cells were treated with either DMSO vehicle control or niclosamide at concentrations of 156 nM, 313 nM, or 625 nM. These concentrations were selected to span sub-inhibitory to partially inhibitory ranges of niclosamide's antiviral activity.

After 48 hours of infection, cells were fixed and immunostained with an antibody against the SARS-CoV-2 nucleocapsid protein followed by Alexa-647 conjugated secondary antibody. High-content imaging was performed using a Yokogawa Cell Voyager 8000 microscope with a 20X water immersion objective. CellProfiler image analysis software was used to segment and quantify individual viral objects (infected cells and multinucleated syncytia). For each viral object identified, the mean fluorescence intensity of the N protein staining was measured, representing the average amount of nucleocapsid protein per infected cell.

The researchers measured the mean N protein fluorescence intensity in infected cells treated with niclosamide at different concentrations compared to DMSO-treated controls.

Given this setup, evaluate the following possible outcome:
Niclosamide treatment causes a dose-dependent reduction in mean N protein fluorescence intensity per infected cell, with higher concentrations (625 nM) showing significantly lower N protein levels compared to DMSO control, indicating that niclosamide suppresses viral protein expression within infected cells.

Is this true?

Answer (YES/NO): NO